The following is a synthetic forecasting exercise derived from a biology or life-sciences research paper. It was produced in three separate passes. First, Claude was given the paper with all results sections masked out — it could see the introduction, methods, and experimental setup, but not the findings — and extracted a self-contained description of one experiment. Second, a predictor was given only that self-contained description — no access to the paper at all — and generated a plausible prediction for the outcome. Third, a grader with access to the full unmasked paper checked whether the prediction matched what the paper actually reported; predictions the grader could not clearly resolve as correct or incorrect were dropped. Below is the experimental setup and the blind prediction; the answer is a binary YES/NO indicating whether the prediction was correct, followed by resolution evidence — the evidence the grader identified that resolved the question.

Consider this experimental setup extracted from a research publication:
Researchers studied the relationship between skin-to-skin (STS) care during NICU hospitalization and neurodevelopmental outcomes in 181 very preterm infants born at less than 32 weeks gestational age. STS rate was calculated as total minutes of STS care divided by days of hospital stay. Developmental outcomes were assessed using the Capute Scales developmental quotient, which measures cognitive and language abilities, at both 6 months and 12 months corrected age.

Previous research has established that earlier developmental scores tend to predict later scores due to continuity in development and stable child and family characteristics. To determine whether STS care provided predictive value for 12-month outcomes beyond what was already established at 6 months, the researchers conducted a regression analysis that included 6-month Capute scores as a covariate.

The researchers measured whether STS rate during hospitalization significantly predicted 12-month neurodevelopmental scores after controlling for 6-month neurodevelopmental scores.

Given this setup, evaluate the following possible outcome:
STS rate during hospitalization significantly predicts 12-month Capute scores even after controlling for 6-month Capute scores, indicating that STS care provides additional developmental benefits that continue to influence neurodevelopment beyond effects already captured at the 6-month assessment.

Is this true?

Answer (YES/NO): YES